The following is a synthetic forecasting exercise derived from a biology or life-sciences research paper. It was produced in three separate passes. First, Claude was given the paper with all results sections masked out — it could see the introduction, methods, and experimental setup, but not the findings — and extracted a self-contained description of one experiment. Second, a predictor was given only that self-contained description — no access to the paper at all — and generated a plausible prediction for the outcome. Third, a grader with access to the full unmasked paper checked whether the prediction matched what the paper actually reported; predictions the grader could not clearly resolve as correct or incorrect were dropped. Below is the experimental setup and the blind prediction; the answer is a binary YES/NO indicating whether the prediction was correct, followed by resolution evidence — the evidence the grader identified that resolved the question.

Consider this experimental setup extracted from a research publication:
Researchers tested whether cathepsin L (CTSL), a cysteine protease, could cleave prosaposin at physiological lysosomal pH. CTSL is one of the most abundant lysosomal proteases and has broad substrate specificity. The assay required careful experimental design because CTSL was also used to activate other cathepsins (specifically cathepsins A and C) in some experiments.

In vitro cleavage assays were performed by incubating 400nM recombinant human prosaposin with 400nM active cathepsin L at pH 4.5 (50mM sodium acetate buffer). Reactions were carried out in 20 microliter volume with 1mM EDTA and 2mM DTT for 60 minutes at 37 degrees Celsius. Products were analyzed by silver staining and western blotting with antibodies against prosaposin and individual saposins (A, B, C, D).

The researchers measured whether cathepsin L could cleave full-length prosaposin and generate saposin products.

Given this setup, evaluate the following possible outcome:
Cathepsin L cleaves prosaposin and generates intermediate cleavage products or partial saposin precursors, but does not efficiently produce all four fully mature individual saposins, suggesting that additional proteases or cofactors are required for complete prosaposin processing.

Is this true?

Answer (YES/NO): NO